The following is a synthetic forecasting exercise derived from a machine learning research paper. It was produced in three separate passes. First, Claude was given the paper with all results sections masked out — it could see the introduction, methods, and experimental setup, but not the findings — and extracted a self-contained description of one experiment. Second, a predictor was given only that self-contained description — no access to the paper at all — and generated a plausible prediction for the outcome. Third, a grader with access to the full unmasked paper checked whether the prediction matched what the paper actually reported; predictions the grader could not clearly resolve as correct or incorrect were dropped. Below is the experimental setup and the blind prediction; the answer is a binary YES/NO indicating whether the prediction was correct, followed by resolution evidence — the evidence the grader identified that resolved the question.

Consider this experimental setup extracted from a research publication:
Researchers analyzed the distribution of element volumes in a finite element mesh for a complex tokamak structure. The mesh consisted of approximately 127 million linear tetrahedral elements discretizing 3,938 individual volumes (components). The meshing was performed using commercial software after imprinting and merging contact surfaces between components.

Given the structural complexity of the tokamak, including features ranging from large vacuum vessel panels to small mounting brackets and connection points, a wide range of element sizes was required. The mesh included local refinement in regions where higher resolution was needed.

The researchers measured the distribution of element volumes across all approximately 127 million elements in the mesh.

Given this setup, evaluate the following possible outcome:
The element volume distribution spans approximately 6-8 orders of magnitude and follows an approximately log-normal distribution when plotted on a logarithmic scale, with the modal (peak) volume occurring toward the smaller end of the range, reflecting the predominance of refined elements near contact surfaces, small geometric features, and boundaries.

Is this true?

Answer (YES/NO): NO